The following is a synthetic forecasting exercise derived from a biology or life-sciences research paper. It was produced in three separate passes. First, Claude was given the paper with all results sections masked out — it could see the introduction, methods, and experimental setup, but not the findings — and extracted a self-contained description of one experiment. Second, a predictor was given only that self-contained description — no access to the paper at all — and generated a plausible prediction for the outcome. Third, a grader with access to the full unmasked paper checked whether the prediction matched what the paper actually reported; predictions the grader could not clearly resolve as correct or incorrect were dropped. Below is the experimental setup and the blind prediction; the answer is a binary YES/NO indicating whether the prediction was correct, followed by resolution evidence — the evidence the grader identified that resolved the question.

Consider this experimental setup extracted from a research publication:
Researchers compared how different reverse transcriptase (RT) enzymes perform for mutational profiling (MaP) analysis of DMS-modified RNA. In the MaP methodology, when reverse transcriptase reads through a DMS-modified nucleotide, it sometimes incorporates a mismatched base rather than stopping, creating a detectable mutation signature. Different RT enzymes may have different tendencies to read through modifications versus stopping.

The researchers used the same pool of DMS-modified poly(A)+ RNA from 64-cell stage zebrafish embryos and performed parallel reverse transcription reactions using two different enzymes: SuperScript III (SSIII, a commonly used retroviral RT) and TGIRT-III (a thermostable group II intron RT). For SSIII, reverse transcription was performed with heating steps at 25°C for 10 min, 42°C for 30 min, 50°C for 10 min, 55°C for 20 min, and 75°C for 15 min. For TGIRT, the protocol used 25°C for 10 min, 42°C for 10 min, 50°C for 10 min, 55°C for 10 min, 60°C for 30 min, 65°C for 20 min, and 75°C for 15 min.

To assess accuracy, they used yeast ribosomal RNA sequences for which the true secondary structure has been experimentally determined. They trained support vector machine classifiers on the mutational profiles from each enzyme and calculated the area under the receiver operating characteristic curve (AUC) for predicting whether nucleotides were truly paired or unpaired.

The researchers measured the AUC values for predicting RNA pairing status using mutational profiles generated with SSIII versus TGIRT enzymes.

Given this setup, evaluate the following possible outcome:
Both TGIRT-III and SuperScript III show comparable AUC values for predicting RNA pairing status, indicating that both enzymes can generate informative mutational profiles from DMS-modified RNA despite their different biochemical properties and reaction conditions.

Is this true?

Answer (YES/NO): NO